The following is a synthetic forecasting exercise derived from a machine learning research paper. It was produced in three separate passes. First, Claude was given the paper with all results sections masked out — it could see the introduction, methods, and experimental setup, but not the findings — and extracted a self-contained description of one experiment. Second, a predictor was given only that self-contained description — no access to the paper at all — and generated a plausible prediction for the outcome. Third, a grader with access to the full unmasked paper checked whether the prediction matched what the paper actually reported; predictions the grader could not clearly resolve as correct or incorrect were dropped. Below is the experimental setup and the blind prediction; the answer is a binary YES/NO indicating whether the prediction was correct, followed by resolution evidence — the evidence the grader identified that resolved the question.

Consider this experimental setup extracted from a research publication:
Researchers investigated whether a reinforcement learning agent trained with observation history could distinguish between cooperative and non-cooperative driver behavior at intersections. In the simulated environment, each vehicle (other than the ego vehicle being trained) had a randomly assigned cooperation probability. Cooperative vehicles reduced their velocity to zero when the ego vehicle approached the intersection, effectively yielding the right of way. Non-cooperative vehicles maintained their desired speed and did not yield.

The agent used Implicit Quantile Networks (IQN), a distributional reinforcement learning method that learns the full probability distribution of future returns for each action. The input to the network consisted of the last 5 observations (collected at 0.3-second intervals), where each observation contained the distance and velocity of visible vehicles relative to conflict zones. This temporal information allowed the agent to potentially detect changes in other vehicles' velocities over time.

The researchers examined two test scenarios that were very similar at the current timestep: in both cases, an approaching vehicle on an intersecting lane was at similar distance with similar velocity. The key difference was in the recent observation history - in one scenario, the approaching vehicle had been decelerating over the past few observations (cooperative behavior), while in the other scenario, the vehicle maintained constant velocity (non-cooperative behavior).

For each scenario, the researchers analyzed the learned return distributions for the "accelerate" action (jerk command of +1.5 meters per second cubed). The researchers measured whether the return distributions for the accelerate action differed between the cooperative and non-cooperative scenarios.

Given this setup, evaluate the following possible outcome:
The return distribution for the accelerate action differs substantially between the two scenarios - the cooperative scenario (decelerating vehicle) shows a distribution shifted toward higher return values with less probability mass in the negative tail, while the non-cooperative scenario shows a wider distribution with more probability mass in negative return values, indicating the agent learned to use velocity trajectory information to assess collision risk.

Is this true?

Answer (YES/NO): YES